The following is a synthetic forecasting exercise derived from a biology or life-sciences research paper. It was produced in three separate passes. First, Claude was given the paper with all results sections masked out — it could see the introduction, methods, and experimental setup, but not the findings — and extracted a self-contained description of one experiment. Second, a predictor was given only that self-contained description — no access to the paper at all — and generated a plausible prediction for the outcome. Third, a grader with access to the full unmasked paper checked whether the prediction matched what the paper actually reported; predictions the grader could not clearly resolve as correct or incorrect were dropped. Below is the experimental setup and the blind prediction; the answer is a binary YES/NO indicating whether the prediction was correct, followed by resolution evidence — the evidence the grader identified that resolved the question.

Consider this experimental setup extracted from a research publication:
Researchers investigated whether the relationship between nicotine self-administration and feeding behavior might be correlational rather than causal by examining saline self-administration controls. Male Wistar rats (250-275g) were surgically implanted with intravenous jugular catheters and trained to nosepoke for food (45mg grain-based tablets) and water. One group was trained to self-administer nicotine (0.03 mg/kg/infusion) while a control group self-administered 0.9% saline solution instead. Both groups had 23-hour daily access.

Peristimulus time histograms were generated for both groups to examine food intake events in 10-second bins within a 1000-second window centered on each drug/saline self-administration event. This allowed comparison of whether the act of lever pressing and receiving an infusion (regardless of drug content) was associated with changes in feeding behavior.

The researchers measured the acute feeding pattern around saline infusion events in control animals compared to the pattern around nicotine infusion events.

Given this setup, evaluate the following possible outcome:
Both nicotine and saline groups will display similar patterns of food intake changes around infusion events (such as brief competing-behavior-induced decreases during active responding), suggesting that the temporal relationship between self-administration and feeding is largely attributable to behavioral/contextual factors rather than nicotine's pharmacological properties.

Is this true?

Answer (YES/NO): NO